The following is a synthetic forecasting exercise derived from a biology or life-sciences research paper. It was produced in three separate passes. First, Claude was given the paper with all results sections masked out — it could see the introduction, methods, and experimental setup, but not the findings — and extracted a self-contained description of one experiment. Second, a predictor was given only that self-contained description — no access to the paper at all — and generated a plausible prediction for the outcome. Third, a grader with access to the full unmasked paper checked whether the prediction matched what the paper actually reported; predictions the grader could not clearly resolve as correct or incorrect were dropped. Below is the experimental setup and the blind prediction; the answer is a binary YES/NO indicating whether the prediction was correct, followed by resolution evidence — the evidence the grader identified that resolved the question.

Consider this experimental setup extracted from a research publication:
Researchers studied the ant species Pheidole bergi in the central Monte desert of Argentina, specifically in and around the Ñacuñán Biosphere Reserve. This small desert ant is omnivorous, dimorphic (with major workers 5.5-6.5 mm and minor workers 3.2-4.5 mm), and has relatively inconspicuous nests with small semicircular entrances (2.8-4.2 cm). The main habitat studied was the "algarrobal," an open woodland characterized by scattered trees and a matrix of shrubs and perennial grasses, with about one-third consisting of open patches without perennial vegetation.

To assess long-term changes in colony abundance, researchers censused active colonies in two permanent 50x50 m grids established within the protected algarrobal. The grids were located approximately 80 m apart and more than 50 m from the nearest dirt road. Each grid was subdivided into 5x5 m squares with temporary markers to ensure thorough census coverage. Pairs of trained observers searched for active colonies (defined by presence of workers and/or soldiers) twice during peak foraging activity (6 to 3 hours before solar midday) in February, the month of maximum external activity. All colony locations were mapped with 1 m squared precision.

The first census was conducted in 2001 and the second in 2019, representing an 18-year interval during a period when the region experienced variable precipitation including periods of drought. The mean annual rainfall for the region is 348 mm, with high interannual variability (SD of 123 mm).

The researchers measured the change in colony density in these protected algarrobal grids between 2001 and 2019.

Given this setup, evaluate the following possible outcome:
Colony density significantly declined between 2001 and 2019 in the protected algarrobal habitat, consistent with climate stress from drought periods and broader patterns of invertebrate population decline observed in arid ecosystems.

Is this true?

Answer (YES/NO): YES